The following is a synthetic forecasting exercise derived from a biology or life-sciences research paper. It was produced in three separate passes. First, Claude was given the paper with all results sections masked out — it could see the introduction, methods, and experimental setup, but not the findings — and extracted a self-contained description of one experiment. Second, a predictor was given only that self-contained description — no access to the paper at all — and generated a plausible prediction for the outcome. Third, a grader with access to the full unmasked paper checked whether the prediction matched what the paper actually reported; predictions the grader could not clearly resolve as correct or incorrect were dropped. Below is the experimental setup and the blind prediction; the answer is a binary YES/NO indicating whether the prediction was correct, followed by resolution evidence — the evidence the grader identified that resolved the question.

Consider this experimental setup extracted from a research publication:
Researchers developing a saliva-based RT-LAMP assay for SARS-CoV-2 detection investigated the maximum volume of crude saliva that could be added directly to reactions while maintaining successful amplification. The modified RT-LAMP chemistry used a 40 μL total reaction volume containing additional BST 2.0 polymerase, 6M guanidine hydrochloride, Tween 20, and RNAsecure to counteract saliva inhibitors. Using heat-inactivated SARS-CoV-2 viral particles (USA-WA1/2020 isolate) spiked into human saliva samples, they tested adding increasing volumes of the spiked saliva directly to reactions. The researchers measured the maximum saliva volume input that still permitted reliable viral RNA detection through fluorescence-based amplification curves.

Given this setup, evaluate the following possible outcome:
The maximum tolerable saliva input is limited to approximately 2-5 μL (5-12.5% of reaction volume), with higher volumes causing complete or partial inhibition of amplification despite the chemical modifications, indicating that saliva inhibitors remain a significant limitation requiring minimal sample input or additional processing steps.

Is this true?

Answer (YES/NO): YES